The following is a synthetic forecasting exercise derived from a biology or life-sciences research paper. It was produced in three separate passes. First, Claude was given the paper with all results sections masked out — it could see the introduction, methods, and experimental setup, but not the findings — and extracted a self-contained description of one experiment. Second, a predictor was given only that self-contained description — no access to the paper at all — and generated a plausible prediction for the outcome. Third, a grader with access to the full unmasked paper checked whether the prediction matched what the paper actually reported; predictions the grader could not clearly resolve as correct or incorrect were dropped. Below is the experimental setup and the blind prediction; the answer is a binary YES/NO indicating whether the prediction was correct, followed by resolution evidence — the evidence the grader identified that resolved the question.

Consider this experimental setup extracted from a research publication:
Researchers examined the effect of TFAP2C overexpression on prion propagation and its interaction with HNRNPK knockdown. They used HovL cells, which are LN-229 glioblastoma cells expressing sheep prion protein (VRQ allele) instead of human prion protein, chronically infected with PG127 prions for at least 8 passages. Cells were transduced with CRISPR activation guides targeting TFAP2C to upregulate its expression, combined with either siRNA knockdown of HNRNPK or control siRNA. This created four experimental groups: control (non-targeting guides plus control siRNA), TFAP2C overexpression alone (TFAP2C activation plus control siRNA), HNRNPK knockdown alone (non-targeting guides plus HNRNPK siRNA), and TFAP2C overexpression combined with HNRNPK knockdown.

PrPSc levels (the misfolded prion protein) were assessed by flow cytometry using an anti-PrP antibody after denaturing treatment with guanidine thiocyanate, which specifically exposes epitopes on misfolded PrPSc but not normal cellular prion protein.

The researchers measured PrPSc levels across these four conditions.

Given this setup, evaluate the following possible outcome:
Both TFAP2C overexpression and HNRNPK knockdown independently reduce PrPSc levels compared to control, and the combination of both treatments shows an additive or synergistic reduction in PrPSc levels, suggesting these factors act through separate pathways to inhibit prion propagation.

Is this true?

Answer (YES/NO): NO